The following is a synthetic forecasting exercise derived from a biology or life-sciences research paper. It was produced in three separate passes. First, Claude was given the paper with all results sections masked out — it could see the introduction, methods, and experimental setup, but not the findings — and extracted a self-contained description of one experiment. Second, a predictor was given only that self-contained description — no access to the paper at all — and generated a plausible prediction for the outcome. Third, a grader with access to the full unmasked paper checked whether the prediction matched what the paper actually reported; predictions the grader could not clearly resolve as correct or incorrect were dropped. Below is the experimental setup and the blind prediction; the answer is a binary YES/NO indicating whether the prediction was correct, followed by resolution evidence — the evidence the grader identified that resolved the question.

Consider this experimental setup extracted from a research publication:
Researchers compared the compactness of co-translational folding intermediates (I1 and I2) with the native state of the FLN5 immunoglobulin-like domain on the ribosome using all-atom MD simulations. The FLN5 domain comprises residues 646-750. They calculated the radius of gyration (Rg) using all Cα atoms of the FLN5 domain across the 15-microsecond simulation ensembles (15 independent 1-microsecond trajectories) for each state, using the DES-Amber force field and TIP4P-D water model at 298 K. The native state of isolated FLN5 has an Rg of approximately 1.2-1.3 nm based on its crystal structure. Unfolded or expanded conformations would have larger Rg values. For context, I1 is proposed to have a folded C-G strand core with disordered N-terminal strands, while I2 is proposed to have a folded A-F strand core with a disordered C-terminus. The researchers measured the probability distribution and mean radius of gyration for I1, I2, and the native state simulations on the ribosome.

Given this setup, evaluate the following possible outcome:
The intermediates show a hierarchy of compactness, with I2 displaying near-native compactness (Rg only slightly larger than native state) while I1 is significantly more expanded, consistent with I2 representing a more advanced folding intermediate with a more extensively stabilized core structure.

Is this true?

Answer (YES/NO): YES